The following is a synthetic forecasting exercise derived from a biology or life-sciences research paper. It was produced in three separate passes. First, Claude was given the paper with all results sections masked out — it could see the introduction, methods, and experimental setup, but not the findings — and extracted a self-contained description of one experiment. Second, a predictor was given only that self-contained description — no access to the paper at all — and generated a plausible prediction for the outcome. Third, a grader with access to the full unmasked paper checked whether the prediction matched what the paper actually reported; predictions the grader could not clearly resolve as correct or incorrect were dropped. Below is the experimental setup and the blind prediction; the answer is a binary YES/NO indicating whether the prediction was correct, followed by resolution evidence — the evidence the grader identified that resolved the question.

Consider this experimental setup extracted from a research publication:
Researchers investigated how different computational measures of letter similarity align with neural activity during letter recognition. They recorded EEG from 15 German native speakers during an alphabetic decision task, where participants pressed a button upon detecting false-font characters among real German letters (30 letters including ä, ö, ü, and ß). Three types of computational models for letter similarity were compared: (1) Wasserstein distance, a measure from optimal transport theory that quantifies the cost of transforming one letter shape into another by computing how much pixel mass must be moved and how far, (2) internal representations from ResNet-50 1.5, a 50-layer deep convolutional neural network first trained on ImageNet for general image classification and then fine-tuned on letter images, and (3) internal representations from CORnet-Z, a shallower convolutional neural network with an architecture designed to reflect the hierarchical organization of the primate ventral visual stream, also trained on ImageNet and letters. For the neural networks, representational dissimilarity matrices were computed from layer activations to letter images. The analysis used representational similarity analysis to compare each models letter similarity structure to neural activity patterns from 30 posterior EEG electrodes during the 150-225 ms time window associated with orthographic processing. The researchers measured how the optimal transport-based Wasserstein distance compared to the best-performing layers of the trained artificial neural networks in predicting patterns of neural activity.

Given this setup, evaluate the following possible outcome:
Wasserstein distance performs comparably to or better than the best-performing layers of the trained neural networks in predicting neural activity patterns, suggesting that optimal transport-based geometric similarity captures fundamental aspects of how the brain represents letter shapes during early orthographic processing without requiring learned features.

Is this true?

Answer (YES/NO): YES